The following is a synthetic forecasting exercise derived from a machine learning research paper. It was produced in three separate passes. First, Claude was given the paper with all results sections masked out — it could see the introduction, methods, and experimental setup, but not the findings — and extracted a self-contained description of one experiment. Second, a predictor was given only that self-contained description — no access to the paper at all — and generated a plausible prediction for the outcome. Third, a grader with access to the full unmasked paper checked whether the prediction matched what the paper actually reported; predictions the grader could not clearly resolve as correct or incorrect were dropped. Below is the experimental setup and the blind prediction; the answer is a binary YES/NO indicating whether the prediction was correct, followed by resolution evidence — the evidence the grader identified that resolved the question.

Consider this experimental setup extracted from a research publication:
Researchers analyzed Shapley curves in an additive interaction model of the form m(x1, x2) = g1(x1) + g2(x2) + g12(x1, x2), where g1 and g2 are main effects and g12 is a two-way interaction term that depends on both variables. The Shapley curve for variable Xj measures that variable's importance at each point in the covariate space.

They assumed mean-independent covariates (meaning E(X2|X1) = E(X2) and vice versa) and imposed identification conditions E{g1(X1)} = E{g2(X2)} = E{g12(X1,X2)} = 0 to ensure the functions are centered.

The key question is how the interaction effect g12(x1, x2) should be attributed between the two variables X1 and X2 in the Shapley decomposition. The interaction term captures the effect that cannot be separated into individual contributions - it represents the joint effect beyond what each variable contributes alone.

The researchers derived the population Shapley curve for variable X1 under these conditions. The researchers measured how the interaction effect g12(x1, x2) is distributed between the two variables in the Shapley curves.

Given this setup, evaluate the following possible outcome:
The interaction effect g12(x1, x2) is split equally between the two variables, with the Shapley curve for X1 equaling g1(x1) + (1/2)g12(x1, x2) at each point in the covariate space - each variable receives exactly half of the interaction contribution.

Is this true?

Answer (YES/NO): YES